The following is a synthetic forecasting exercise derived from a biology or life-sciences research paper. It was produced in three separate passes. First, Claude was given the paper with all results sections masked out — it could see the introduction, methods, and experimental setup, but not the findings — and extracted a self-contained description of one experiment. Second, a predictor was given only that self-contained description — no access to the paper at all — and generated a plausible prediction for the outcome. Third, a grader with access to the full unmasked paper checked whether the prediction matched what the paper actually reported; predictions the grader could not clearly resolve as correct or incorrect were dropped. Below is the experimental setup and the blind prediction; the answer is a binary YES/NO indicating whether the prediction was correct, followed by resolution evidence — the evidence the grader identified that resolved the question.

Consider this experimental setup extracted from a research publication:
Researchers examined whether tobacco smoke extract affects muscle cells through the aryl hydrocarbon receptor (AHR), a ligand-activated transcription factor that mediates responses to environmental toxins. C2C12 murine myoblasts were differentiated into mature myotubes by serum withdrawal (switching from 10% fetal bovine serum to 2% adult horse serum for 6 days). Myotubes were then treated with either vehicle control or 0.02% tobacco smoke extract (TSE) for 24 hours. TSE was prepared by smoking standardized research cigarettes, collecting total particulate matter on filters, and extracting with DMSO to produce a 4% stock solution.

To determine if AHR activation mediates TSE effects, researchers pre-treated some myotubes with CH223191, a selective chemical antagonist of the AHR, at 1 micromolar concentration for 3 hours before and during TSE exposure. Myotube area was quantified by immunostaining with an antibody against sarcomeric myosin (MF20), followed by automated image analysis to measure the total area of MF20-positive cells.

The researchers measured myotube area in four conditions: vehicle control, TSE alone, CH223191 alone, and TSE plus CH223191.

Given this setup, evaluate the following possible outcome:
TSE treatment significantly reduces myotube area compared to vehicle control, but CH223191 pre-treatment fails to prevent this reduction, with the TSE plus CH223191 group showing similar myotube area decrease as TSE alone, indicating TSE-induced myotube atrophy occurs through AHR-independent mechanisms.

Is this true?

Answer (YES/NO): NO